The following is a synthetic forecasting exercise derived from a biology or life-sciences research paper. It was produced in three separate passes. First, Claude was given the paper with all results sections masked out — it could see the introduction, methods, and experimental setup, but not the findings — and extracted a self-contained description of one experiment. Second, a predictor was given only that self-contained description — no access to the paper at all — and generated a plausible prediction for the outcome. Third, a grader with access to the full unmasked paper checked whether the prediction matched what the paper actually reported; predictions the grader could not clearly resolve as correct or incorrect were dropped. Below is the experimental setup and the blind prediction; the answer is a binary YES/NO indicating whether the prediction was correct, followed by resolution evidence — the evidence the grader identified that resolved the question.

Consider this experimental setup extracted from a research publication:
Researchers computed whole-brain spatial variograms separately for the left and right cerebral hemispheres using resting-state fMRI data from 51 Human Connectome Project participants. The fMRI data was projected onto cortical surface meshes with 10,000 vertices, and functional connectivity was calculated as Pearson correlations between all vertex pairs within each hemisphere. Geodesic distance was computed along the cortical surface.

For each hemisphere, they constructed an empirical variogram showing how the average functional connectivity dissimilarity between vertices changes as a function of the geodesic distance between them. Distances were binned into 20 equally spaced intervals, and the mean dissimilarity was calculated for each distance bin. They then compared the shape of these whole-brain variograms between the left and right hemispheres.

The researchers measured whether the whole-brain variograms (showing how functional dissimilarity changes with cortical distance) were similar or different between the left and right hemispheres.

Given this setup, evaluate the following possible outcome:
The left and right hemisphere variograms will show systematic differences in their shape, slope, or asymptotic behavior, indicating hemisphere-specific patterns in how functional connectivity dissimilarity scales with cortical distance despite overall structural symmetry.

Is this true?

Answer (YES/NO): NO